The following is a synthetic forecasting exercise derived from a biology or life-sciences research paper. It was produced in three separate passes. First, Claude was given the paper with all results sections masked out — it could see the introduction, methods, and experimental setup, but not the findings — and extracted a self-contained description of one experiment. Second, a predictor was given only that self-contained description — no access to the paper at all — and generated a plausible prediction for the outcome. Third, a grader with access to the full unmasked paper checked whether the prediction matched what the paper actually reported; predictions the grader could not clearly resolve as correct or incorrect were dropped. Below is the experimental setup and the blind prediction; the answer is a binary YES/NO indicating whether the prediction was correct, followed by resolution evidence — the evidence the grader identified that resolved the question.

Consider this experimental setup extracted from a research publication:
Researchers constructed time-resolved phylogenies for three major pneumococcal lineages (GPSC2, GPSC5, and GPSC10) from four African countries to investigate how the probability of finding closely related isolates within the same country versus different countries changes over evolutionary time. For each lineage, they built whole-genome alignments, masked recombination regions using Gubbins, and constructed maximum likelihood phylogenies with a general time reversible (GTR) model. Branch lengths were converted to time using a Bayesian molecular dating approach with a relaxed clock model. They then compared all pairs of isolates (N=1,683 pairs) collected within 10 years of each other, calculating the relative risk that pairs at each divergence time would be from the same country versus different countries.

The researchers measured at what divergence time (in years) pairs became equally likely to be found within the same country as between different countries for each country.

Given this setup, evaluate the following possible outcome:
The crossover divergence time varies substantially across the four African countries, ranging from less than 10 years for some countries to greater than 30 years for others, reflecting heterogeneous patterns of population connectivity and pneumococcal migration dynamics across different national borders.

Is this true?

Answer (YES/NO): NO